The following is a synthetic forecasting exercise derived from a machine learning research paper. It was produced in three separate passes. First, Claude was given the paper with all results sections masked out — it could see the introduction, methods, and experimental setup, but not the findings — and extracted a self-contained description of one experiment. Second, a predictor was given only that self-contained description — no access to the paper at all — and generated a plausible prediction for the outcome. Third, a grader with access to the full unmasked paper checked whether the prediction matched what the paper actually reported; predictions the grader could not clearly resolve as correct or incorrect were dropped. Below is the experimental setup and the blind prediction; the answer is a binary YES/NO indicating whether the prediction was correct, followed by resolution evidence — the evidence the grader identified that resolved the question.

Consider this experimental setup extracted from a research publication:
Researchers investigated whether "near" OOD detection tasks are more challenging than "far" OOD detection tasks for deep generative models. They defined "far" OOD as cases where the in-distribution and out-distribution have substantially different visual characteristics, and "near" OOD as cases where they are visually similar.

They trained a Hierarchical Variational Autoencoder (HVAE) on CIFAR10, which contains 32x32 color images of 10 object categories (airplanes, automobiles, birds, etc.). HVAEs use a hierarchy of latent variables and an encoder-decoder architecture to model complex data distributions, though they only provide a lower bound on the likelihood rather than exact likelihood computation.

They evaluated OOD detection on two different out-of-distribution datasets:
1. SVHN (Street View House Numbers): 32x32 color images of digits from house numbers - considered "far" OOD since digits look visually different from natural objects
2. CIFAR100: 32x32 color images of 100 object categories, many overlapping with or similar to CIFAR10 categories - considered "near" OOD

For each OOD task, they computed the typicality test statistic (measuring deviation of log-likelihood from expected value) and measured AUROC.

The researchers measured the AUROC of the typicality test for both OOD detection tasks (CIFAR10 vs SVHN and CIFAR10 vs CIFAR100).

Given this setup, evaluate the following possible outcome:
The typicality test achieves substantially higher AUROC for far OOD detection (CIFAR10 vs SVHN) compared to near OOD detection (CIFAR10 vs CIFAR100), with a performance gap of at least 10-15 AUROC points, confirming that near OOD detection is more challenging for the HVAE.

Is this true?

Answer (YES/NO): YES